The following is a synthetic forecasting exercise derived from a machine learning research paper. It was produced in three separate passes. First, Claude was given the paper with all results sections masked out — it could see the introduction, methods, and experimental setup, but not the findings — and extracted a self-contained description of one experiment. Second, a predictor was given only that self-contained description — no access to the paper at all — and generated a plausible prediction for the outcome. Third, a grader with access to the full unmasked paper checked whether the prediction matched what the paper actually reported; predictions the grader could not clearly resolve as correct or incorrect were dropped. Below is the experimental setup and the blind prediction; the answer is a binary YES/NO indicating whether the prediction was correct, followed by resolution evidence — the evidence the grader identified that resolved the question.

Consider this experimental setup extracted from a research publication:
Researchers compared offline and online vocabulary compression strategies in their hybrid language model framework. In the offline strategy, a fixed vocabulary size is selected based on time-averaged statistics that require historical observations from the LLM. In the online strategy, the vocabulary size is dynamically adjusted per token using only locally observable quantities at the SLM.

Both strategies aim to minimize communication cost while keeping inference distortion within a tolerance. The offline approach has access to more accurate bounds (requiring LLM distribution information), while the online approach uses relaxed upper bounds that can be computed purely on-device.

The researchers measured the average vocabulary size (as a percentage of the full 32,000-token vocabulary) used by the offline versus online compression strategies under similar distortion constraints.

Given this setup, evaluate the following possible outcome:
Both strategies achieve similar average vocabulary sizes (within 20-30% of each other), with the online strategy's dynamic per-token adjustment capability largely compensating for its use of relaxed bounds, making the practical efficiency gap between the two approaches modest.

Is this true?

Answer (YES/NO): NO